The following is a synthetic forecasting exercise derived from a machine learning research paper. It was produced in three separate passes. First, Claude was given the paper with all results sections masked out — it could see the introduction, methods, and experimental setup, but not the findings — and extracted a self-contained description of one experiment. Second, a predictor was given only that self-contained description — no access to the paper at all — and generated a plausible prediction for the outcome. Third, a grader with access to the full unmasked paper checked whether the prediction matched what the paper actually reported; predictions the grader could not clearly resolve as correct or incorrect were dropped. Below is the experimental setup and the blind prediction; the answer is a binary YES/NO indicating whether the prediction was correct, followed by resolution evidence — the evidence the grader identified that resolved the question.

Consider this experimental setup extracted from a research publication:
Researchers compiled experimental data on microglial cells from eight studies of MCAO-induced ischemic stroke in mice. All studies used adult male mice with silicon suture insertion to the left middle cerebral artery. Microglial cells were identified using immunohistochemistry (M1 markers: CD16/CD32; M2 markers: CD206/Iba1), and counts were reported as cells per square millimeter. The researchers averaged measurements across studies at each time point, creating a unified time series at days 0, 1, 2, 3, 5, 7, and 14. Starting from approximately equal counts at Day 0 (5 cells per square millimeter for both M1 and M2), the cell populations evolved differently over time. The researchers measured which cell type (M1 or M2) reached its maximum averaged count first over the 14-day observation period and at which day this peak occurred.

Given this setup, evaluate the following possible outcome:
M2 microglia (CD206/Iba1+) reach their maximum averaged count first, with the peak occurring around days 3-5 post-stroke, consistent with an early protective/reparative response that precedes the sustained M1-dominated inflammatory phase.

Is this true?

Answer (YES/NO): YES